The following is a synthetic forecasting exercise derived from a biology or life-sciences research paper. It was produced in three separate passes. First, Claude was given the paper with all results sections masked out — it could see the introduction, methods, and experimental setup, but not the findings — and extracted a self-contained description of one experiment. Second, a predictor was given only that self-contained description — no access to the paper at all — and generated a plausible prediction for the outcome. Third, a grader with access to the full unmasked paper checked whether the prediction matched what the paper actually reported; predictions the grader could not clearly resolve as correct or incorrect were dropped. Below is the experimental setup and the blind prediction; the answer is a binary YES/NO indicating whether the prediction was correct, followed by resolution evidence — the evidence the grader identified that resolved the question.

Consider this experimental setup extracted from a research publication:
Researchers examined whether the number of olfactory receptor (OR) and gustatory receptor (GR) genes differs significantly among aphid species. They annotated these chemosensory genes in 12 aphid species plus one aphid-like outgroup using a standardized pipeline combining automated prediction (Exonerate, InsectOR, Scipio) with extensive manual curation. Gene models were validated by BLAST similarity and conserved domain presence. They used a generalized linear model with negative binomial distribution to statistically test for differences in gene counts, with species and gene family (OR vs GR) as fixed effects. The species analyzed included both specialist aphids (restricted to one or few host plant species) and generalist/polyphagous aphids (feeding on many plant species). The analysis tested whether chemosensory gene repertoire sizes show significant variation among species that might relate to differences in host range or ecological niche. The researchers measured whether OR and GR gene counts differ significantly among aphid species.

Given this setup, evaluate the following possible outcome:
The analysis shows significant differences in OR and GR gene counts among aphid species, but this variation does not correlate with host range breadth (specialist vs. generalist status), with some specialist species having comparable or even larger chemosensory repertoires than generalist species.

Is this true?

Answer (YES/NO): NO